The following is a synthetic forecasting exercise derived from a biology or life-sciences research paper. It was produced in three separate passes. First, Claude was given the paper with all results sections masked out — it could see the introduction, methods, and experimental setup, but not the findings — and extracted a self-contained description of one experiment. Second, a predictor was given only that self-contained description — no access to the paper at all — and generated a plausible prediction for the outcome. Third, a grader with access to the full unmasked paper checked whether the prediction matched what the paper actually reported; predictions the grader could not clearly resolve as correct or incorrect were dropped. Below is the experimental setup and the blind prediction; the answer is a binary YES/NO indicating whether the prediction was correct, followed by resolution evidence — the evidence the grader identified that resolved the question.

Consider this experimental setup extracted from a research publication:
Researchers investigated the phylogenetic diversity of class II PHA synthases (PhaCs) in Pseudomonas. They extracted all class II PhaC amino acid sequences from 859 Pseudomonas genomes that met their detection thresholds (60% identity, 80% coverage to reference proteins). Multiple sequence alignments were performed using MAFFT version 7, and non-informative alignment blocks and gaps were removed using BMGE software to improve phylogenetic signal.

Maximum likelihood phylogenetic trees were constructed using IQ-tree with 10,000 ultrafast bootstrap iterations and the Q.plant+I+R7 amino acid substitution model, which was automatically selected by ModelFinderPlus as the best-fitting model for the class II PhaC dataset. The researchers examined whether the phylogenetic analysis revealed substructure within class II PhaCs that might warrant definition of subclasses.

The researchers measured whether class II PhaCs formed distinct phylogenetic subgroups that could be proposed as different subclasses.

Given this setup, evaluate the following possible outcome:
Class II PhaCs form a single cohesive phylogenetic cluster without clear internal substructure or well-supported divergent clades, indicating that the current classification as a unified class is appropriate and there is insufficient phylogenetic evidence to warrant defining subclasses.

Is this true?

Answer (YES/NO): NO